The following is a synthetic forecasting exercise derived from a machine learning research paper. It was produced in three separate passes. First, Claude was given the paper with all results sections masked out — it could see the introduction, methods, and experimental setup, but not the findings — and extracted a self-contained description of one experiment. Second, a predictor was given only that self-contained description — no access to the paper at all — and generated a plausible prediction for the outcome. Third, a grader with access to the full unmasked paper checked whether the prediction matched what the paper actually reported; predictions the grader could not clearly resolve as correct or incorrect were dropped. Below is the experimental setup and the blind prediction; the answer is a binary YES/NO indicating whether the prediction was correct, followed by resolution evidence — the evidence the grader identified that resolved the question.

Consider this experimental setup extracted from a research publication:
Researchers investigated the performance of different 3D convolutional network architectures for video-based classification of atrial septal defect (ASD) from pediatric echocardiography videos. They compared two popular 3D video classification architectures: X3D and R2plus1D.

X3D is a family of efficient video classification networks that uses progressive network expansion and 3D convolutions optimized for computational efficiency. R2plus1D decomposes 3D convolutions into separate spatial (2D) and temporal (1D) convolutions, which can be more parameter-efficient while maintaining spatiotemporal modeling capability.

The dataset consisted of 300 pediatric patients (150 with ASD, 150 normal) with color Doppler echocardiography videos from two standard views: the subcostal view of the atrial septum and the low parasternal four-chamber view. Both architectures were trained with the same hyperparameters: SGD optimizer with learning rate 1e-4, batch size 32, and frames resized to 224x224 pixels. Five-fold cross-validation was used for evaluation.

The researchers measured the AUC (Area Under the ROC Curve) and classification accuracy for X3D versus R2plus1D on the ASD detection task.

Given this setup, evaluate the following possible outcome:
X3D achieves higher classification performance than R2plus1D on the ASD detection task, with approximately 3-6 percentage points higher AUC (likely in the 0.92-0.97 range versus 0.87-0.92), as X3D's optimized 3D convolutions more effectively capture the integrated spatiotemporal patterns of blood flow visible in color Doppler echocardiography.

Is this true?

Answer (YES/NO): NO